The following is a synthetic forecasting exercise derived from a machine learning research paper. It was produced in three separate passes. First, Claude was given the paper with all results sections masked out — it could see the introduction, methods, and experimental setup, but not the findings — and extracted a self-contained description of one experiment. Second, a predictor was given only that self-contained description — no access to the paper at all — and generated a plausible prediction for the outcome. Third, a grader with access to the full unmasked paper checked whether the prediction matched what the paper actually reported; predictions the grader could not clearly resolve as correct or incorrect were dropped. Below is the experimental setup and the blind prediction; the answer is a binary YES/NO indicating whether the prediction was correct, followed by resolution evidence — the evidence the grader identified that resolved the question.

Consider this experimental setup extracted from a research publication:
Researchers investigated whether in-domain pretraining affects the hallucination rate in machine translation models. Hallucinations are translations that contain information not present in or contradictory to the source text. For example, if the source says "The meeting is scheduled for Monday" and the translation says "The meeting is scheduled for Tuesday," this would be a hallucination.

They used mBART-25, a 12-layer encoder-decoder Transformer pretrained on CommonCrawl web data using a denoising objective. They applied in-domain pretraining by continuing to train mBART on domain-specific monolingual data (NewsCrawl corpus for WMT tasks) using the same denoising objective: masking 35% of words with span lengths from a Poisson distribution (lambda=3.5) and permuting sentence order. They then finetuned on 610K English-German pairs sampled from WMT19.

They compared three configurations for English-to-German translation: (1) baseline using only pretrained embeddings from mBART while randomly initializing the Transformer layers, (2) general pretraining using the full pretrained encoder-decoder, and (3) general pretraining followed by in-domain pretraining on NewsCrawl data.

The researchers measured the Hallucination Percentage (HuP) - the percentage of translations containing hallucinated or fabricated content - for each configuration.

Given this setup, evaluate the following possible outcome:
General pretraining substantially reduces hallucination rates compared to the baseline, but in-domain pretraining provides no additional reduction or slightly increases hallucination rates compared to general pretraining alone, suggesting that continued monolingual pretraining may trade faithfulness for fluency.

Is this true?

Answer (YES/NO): NO